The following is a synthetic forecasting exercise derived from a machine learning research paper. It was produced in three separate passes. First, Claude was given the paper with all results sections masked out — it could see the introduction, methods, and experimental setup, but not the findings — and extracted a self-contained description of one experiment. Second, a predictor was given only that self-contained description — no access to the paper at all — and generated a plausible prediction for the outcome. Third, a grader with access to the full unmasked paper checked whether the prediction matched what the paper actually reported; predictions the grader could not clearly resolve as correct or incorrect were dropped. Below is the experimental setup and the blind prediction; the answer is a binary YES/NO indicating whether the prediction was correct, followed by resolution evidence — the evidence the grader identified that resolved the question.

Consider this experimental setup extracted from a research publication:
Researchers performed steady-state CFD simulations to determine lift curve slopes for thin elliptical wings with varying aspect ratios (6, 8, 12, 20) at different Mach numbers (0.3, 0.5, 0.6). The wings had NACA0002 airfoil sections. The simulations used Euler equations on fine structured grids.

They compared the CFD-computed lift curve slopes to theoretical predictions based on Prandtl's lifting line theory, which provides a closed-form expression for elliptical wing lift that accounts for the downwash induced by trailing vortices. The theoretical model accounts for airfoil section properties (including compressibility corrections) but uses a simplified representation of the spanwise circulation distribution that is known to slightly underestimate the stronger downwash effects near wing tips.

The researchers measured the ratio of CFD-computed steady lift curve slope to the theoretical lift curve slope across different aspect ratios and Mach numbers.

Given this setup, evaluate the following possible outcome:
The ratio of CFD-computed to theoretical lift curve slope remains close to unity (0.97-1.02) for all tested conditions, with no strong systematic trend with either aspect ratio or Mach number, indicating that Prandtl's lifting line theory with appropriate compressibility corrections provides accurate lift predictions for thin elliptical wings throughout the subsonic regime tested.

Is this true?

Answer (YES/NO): NO